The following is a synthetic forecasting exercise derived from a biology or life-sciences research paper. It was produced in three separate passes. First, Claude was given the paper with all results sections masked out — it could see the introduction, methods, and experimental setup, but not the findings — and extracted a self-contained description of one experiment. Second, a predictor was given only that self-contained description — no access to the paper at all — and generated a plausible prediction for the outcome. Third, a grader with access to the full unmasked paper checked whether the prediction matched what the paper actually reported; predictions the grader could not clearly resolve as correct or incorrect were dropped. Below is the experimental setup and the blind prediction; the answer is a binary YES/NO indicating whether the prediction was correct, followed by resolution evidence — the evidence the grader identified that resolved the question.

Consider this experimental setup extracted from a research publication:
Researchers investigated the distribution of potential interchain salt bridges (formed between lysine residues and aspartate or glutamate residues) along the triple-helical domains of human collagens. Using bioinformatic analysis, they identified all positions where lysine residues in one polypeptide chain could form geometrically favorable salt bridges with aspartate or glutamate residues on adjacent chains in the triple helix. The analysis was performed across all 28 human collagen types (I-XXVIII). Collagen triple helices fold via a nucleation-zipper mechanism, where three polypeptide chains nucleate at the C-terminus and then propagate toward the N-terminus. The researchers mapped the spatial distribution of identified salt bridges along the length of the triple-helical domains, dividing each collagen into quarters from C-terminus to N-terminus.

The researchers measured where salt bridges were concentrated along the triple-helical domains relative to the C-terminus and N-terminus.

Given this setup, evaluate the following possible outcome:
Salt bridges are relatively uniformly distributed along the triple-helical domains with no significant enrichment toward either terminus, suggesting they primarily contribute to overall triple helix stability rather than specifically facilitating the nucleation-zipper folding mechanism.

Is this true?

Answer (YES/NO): NO